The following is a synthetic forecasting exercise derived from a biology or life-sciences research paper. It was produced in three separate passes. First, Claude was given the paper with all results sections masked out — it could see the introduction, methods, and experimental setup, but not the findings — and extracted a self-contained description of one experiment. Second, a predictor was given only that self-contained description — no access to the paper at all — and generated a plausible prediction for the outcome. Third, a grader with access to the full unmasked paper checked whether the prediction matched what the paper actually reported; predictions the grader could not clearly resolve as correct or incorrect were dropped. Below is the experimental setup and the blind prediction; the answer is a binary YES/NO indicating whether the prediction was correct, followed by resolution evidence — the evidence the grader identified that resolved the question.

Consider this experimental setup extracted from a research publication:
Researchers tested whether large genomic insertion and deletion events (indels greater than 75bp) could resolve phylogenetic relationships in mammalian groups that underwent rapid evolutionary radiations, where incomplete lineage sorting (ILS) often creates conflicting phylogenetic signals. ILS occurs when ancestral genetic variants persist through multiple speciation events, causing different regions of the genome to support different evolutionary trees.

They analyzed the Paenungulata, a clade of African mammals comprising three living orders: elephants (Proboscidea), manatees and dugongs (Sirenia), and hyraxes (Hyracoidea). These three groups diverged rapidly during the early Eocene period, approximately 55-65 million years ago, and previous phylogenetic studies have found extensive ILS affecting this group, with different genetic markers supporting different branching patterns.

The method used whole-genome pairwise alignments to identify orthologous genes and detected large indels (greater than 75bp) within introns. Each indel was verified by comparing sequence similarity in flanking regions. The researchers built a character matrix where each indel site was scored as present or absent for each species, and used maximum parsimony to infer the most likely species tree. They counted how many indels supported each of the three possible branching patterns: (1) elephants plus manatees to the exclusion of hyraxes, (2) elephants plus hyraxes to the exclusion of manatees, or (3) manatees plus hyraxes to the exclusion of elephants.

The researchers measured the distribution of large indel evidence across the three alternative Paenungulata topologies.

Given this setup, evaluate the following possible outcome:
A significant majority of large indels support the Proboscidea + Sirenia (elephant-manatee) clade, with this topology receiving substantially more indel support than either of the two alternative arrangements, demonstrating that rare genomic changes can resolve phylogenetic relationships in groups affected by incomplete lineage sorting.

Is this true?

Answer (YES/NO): YES